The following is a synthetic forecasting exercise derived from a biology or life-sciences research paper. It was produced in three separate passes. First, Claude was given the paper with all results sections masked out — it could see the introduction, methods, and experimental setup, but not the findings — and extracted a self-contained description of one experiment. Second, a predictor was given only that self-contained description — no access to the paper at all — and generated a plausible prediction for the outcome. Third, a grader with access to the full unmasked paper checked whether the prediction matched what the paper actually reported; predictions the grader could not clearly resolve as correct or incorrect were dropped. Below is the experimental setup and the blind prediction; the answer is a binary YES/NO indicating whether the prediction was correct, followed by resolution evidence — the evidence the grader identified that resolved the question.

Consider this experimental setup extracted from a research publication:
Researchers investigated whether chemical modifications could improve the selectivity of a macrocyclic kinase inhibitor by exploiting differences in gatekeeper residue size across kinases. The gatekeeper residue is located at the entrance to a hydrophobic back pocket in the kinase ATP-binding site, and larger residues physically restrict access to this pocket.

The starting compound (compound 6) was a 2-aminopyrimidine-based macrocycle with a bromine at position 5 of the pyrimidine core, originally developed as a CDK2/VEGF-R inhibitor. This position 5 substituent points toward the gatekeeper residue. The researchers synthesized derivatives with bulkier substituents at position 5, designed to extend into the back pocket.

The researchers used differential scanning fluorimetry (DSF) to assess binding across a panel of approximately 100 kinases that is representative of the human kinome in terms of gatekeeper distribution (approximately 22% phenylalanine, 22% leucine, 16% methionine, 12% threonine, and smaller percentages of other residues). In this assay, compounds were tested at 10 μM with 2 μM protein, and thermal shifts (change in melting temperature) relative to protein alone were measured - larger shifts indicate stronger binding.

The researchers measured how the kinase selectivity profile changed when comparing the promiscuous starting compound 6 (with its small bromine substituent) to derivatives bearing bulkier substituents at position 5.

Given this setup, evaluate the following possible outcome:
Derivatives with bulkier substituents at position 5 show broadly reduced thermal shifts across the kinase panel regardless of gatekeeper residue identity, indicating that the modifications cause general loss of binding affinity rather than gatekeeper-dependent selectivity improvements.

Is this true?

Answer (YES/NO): NO